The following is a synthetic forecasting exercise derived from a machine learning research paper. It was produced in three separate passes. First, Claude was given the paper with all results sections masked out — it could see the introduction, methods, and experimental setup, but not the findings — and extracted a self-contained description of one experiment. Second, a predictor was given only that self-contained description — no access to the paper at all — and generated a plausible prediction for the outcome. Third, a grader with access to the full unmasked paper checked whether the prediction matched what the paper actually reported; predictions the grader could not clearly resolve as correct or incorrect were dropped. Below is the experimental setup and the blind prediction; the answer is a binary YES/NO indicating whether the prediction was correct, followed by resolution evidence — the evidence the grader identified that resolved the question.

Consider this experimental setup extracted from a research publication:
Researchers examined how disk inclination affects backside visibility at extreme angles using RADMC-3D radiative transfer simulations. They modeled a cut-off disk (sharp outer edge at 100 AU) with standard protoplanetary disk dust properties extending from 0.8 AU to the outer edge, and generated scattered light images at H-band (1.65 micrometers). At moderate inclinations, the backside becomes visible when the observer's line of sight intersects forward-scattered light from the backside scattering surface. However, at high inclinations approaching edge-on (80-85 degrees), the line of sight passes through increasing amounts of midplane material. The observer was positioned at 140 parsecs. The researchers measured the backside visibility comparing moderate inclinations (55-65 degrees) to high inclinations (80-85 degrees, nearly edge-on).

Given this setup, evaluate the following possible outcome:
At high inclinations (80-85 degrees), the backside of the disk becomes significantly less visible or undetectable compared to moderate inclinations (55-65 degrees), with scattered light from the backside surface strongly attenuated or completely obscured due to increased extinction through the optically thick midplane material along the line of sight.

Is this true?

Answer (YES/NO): NO